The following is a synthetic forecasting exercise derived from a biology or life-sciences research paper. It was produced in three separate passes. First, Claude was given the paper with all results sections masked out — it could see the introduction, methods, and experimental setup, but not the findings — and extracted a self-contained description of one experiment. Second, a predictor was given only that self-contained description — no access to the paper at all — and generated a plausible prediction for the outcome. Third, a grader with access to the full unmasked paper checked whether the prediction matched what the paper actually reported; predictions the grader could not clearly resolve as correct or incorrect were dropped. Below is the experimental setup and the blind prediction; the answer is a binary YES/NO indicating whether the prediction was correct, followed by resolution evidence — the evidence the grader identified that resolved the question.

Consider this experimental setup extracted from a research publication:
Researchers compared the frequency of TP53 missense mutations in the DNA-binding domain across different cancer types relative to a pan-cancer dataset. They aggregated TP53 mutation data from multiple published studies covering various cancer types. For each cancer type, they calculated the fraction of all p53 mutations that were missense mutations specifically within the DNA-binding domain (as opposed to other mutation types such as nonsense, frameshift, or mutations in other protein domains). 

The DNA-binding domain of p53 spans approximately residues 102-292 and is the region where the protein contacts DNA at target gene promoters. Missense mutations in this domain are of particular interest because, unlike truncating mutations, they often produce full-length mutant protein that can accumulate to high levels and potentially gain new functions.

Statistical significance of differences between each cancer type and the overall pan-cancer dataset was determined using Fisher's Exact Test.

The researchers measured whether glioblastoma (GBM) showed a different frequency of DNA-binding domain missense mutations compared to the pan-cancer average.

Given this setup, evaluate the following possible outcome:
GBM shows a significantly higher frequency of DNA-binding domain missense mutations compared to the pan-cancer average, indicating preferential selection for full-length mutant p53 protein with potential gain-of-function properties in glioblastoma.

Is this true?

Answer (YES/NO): YES